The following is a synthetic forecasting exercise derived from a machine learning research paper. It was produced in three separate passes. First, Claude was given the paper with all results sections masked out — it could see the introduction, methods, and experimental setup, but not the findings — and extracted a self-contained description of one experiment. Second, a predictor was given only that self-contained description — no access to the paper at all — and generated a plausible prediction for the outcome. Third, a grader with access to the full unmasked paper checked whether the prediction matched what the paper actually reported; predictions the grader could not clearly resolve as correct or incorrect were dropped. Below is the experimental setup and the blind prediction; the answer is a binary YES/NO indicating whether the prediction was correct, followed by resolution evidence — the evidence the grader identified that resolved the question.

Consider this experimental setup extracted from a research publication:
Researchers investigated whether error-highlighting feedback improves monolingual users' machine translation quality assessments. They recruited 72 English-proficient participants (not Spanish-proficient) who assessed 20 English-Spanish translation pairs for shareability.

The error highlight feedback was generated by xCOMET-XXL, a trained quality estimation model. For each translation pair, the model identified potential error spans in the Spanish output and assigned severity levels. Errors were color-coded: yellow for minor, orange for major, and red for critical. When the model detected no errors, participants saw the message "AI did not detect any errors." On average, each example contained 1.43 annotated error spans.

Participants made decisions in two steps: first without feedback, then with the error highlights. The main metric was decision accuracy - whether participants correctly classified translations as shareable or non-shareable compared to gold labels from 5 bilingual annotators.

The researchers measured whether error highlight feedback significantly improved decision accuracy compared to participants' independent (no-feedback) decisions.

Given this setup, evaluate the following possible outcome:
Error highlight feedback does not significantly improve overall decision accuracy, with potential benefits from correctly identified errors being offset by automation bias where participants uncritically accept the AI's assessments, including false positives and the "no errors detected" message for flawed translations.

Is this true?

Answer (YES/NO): NO